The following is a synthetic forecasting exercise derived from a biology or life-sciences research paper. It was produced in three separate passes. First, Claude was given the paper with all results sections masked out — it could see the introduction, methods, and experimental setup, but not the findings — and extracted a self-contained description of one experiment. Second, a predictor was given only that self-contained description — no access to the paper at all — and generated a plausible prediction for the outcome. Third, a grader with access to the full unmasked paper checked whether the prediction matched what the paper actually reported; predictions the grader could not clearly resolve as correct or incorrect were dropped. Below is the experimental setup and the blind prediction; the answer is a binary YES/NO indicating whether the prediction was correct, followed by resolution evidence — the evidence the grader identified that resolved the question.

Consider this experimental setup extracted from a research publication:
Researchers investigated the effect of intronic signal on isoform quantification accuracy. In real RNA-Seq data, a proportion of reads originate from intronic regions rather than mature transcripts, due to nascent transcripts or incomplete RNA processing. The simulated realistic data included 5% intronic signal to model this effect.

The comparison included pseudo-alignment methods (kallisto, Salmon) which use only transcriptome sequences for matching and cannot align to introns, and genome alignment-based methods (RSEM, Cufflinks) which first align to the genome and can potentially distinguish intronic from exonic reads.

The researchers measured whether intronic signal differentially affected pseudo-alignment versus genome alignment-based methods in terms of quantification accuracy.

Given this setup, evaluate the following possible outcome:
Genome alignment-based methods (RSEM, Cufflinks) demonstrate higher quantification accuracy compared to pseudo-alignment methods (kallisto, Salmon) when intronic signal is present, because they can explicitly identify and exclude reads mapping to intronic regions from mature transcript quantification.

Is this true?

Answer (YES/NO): NO